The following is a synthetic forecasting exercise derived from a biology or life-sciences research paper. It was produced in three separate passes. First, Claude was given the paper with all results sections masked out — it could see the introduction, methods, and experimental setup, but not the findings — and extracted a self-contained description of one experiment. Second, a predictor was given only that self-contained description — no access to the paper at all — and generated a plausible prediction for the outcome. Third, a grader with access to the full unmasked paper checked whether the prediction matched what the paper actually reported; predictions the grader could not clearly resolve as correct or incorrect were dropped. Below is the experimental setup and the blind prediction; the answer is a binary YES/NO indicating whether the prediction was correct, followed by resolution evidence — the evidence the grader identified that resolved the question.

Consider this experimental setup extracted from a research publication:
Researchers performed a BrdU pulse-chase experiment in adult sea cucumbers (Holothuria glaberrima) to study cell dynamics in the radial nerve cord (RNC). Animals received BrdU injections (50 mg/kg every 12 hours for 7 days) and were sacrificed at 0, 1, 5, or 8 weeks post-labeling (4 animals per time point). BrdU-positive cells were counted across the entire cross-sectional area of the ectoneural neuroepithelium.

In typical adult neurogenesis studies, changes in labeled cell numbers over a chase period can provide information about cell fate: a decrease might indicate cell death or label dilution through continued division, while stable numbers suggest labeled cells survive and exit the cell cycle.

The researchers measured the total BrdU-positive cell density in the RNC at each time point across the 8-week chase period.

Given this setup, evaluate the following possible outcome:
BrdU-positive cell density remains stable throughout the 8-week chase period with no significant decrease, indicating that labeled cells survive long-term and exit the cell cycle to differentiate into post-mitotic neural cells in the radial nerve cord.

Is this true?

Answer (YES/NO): NO